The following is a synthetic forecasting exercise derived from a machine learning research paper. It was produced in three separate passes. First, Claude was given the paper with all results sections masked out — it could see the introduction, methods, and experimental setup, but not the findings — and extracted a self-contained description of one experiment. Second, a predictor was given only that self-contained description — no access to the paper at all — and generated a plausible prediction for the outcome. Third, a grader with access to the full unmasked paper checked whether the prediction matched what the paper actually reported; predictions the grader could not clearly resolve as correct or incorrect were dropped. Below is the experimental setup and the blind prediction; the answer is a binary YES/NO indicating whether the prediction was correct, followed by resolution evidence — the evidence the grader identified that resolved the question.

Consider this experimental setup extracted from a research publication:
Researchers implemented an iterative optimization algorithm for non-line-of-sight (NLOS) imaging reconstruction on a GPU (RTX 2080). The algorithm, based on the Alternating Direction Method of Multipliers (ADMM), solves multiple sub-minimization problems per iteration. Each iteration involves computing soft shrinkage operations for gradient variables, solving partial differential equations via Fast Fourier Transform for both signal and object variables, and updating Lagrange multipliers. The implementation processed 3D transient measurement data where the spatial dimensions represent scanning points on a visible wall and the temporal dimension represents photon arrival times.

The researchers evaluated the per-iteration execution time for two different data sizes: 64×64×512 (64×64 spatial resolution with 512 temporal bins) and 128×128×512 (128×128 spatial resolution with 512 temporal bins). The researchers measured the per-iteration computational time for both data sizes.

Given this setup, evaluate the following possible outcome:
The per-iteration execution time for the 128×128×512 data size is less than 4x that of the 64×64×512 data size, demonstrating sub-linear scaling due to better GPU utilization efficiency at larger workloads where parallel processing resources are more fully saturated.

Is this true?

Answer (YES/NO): YES